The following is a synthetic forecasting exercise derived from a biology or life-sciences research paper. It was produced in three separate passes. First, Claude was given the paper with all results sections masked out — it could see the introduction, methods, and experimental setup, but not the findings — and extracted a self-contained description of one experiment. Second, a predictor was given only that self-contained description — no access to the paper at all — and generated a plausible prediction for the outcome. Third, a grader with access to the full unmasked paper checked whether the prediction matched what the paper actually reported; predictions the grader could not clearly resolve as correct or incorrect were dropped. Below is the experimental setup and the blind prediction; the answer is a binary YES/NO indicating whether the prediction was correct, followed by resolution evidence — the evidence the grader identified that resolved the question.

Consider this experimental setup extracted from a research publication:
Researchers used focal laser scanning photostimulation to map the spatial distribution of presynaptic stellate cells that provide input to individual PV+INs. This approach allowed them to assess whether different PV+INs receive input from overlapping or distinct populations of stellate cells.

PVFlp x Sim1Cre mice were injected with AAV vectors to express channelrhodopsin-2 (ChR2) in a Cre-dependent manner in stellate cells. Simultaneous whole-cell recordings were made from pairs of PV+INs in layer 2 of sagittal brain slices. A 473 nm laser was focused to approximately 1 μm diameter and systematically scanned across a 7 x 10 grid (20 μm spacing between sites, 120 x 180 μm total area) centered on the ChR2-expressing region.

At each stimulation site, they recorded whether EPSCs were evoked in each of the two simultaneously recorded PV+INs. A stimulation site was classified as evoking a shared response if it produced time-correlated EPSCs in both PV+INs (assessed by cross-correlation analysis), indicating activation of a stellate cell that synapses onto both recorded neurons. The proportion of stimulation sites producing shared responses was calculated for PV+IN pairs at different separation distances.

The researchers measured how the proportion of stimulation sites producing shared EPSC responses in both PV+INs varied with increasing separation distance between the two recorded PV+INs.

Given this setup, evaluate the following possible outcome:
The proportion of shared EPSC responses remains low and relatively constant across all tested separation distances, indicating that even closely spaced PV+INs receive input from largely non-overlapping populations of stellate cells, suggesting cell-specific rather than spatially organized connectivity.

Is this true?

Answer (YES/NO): NO